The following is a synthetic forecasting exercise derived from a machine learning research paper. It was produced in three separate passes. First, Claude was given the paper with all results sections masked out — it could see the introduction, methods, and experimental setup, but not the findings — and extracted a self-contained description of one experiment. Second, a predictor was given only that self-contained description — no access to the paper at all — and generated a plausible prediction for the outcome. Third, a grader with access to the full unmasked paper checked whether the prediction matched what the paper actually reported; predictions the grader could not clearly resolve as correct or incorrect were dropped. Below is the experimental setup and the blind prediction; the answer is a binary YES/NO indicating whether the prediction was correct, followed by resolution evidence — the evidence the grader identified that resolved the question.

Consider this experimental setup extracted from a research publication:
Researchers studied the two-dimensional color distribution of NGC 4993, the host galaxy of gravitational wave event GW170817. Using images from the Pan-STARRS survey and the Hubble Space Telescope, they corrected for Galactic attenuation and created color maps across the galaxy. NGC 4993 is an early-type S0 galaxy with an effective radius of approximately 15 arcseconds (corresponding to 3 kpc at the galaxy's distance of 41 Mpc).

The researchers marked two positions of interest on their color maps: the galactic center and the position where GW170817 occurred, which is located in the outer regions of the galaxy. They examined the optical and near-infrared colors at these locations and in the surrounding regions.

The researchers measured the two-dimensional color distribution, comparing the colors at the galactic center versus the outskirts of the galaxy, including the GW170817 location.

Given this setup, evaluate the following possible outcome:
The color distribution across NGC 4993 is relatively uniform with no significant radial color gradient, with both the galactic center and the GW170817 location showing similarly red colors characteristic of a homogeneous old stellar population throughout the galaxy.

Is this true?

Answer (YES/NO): NO